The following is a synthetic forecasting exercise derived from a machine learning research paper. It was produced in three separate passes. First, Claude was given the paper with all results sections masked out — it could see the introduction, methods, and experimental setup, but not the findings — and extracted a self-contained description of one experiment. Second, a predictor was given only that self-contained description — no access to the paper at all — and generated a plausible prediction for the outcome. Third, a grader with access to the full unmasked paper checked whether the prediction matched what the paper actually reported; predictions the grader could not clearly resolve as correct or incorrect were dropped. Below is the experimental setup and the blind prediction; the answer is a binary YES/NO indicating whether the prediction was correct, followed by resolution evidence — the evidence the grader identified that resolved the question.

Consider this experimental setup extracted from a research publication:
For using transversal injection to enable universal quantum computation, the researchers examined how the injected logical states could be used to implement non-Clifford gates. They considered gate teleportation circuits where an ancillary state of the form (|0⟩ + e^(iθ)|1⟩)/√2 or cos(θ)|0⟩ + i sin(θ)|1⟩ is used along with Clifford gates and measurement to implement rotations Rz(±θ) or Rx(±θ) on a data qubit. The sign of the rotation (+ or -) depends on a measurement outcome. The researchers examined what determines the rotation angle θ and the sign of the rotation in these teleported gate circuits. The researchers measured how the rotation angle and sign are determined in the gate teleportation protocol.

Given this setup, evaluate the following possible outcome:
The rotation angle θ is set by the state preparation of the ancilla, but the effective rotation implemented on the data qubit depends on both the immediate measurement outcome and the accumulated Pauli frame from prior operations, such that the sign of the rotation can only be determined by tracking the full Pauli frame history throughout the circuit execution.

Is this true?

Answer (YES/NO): NO